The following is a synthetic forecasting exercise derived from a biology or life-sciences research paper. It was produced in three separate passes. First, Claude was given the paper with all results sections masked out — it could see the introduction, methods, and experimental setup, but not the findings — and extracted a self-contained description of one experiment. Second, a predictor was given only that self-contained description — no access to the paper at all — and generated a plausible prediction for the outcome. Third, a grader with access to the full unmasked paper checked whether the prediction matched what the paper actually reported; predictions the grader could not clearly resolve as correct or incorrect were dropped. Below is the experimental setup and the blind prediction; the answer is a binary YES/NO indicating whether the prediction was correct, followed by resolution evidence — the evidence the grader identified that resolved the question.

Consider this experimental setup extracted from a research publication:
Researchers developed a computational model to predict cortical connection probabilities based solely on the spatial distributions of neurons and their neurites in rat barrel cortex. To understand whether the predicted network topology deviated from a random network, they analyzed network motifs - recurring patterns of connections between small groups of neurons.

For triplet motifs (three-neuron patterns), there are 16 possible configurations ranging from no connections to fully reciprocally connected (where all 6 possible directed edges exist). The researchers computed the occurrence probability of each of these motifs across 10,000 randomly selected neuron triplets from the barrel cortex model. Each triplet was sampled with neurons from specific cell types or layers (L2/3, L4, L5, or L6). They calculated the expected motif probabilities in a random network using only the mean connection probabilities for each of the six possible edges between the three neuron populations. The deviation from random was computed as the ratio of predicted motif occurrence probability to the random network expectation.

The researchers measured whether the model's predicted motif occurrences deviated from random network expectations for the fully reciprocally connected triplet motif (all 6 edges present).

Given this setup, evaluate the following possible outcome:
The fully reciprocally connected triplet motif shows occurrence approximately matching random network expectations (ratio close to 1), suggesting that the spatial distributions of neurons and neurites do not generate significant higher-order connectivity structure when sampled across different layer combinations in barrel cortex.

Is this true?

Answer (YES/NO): NO